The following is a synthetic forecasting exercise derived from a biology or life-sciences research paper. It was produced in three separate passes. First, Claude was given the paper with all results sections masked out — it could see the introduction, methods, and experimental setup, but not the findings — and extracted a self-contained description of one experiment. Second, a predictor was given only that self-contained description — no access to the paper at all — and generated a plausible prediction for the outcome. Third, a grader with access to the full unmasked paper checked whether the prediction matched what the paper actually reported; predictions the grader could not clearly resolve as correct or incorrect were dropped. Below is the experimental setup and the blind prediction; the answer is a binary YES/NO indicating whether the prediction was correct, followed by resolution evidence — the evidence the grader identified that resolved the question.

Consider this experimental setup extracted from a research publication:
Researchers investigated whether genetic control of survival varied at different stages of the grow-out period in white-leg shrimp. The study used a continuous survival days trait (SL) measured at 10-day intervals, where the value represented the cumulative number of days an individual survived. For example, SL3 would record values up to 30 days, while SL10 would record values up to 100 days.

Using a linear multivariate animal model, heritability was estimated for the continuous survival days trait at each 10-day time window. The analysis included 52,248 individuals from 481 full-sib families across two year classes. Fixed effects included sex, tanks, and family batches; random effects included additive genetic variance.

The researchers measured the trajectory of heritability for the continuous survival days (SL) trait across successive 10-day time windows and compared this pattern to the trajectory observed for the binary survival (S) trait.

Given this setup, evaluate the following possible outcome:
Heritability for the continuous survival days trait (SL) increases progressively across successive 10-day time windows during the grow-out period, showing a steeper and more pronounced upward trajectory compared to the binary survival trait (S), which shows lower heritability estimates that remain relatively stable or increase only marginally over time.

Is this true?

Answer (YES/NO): NO